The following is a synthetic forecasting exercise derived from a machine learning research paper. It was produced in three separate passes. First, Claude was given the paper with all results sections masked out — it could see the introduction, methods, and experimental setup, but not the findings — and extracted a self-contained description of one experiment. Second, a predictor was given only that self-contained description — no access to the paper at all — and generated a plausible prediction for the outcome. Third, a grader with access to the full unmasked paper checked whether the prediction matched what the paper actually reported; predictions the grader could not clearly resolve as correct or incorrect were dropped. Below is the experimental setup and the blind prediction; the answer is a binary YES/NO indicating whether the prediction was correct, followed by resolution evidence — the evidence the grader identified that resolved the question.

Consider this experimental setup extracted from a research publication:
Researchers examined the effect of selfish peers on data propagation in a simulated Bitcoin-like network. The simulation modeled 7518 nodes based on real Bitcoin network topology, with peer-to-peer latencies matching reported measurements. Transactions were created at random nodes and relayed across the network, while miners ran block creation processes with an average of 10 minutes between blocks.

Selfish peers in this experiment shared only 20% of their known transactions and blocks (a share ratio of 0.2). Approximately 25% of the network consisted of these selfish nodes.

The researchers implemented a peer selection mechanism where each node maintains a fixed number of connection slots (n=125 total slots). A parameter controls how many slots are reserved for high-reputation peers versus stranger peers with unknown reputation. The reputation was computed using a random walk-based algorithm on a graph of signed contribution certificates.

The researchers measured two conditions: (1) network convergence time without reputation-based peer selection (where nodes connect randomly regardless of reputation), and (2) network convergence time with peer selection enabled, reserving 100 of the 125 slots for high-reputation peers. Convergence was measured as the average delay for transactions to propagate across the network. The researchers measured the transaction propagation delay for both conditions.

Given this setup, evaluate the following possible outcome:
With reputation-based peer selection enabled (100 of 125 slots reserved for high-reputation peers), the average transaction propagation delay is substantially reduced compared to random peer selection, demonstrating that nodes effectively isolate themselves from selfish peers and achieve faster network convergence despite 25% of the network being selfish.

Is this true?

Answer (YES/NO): YES